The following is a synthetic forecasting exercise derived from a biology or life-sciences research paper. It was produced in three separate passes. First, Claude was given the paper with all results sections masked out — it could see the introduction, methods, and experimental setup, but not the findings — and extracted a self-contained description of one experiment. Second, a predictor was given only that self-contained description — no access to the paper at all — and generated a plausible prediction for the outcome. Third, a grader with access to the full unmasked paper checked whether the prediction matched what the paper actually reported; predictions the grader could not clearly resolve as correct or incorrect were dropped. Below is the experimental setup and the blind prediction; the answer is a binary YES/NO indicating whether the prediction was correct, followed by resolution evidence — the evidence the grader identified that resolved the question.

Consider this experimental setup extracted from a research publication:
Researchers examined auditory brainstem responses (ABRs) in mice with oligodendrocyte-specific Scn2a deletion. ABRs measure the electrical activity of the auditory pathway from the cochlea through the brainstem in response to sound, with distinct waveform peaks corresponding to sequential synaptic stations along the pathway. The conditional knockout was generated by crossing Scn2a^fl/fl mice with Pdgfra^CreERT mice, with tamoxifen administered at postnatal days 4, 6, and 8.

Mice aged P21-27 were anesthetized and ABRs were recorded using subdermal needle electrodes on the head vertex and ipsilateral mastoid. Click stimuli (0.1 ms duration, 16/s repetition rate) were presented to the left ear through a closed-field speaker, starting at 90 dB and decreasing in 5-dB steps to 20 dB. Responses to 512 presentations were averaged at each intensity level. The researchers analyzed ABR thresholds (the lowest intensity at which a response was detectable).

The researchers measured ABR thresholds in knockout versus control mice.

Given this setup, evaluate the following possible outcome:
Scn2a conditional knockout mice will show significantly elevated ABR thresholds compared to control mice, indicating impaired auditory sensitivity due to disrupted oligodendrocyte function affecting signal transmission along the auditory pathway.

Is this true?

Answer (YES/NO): NO